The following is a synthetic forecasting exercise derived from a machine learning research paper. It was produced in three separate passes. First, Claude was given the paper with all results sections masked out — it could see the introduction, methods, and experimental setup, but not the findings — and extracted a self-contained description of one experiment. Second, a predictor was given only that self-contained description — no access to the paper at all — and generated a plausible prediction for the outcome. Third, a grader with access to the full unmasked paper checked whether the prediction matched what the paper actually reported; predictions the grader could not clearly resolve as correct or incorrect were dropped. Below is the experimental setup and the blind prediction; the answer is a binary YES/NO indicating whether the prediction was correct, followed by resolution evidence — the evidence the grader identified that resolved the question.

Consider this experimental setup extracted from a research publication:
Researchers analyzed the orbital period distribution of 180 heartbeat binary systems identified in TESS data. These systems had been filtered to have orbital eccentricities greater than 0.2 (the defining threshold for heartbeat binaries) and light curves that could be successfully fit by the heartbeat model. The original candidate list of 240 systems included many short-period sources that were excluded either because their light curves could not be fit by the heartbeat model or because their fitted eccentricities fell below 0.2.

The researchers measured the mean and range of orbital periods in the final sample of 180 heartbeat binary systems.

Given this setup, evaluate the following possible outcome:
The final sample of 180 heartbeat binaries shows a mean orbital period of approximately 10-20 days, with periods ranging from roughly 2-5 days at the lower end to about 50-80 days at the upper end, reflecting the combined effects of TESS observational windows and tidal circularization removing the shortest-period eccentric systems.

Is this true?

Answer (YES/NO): NO